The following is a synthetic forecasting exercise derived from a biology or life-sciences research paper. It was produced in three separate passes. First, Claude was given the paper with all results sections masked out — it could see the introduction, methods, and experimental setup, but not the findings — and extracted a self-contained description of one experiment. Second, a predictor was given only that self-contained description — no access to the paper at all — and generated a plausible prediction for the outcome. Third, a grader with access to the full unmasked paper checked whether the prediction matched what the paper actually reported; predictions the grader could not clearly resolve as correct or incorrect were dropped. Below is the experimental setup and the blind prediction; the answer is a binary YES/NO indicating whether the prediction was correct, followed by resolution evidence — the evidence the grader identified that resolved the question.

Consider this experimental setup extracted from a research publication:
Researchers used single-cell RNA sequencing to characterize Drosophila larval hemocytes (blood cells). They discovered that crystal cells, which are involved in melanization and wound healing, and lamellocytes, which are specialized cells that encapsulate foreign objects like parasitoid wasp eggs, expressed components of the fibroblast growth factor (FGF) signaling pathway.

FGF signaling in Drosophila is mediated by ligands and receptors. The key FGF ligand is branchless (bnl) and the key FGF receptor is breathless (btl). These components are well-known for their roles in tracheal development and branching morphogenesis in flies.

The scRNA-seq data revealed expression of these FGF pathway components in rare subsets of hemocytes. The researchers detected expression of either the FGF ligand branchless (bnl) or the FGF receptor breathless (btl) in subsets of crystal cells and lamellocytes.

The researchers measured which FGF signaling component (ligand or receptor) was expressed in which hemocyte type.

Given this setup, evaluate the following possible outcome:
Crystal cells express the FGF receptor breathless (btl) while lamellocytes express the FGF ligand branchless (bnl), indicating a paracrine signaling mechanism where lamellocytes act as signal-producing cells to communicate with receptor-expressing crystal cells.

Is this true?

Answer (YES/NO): NO